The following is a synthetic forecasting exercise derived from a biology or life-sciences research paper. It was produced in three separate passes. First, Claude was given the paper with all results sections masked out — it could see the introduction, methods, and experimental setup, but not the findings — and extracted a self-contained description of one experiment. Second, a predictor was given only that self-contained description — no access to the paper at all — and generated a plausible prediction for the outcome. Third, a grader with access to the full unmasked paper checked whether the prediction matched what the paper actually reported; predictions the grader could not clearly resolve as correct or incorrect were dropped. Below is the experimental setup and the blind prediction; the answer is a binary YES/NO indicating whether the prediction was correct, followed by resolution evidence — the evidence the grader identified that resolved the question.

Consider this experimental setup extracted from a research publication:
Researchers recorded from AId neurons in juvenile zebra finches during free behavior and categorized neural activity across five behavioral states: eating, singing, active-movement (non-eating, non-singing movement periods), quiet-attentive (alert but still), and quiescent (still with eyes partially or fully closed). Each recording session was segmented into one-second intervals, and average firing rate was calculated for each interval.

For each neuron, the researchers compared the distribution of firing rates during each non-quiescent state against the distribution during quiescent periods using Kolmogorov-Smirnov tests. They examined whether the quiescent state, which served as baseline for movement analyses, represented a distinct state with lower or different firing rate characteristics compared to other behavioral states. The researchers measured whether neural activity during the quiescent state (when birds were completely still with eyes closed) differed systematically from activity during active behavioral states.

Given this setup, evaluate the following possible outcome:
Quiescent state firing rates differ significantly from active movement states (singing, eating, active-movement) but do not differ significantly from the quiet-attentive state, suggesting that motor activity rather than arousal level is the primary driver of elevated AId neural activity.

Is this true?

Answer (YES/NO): NO